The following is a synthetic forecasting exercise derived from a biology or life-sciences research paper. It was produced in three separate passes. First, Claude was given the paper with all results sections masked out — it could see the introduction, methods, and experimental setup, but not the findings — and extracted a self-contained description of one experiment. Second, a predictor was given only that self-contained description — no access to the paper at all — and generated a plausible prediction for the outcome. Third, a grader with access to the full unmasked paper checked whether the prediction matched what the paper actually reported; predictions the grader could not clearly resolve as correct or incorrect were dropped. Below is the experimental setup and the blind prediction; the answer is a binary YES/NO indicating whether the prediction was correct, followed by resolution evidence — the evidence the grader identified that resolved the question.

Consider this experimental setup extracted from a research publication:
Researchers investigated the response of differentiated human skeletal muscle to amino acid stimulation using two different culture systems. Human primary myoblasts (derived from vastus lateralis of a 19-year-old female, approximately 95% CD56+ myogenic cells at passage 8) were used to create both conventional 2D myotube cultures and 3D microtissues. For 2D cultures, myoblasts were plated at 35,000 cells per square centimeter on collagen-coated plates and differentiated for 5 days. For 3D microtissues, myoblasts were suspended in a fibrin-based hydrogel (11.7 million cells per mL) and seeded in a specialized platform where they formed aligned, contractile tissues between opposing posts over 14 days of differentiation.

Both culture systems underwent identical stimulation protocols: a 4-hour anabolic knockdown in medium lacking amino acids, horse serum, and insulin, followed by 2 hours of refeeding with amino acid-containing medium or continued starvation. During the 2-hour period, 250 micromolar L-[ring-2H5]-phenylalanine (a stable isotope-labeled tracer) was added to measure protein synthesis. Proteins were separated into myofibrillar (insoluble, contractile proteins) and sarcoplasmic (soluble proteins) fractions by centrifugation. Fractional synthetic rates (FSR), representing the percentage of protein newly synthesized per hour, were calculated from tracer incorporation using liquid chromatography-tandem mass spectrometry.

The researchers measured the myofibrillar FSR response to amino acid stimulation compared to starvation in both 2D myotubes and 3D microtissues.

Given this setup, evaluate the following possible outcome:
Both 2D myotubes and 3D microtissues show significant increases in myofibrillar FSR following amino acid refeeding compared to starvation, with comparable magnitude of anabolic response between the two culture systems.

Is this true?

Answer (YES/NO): NO